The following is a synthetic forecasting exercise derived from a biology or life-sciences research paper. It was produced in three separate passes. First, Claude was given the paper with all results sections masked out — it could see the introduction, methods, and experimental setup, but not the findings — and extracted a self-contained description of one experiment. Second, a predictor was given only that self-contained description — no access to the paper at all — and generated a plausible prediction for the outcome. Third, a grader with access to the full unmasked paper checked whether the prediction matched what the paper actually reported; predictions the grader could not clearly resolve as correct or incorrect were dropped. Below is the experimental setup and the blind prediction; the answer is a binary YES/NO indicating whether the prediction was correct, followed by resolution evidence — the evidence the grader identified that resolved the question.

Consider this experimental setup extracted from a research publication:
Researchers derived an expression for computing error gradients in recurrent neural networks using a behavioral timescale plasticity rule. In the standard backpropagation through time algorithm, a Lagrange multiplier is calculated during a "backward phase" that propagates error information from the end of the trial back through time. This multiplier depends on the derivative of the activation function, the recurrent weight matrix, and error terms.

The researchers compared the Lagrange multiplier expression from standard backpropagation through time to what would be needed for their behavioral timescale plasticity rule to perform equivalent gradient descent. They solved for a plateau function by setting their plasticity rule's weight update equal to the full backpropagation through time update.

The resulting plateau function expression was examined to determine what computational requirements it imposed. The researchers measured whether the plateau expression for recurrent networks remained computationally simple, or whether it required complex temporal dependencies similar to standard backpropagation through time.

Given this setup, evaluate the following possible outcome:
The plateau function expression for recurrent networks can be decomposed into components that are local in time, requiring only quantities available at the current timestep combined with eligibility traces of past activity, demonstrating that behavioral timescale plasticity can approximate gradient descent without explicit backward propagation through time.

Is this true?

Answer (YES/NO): NO